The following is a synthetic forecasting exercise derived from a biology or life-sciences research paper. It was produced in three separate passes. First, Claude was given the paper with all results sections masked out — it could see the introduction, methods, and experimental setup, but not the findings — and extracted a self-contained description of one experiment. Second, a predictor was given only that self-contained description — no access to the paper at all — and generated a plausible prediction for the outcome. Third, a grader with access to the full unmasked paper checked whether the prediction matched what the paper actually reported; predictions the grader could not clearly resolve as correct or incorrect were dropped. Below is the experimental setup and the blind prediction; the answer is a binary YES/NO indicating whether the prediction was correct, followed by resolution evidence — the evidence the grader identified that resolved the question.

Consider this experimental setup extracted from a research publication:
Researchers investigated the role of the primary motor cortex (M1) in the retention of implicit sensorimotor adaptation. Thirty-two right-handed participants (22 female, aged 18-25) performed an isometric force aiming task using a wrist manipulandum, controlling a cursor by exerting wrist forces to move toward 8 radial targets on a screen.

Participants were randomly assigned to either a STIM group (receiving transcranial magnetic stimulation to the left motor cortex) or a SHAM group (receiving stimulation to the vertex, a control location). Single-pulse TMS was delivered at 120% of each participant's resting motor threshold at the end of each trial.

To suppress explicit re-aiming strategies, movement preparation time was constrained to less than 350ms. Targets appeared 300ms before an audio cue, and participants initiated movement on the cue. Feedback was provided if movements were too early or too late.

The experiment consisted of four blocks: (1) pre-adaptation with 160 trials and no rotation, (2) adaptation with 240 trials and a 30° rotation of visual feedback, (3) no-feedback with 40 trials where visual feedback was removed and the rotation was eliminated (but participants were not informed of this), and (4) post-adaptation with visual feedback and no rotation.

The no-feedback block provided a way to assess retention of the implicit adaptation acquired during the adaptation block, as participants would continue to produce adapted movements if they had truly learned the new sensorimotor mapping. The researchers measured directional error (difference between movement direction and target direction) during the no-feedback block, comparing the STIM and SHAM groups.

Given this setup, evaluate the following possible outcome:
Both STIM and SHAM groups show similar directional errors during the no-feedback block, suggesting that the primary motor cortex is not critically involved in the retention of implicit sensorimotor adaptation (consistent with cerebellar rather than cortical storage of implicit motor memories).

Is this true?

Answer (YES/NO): NO